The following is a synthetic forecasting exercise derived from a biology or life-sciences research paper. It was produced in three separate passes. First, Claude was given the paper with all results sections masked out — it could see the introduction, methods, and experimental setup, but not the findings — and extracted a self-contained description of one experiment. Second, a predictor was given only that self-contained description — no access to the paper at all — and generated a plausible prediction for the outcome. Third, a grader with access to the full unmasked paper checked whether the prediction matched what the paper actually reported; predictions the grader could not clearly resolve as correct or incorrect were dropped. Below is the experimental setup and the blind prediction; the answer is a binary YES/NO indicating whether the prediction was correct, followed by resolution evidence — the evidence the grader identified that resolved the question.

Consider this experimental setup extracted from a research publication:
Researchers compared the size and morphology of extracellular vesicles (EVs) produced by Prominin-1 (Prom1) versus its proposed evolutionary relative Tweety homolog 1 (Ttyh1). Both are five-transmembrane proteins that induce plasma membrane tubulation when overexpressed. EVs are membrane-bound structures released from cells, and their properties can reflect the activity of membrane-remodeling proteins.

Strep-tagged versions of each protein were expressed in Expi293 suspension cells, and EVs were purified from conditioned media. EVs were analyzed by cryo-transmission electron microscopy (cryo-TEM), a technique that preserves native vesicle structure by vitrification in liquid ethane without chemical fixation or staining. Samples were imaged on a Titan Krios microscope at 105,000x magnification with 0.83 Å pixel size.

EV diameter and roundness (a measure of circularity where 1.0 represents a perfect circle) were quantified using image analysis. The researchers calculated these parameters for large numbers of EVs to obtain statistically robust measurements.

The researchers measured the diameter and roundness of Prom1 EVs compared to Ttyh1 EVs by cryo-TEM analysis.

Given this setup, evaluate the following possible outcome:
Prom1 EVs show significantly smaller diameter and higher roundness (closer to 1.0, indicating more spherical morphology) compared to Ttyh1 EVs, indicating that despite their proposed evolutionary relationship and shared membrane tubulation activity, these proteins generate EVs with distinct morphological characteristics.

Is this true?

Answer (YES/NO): NO